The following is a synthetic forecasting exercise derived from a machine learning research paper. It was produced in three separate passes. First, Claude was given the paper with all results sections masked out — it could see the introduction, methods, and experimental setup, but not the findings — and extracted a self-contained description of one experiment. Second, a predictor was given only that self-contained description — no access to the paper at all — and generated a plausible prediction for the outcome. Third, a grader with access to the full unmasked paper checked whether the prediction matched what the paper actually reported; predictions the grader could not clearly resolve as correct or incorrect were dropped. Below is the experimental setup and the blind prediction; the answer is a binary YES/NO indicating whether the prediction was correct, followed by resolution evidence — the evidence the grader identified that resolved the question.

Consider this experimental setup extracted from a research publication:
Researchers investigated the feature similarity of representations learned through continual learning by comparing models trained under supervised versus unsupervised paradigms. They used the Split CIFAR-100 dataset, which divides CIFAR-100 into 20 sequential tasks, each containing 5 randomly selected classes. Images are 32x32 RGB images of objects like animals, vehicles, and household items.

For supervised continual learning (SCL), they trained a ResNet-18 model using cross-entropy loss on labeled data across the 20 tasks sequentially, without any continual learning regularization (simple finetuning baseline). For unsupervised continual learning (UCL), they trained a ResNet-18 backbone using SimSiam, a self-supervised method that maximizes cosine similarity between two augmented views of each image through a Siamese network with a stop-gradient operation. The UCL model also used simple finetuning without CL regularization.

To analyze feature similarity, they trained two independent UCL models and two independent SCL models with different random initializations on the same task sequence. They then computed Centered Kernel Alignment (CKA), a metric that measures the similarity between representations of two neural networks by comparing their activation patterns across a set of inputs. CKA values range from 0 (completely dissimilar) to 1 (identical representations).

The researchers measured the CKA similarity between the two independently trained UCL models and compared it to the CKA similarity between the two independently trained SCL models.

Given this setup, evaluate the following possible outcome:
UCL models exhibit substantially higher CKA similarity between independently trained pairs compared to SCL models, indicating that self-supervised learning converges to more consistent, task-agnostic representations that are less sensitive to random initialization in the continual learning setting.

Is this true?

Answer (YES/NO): YES